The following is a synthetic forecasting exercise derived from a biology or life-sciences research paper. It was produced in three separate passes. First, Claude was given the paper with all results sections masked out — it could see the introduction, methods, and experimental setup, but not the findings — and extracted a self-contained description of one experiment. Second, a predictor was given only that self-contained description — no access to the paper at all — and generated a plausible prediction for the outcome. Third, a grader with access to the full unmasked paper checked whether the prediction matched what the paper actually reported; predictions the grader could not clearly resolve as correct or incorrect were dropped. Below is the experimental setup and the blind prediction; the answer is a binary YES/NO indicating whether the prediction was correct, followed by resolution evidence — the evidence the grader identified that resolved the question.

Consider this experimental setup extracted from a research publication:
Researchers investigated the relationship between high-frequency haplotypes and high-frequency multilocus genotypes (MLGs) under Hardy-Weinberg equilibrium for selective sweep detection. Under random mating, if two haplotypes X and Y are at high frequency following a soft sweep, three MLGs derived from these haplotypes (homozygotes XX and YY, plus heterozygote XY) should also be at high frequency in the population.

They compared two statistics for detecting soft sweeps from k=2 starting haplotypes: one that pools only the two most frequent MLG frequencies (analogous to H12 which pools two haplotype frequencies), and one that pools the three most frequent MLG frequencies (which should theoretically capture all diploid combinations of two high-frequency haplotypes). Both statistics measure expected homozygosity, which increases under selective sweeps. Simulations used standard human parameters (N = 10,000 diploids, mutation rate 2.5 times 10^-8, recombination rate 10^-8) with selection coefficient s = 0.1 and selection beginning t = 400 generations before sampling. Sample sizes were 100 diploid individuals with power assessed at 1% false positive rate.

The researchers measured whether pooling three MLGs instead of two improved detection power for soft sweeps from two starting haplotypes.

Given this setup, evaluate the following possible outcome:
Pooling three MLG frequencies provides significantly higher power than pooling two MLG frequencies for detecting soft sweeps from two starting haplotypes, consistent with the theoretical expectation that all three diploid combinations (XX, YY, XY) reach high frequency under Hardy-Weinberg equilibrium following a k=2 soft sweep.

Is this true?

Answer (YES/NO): NO